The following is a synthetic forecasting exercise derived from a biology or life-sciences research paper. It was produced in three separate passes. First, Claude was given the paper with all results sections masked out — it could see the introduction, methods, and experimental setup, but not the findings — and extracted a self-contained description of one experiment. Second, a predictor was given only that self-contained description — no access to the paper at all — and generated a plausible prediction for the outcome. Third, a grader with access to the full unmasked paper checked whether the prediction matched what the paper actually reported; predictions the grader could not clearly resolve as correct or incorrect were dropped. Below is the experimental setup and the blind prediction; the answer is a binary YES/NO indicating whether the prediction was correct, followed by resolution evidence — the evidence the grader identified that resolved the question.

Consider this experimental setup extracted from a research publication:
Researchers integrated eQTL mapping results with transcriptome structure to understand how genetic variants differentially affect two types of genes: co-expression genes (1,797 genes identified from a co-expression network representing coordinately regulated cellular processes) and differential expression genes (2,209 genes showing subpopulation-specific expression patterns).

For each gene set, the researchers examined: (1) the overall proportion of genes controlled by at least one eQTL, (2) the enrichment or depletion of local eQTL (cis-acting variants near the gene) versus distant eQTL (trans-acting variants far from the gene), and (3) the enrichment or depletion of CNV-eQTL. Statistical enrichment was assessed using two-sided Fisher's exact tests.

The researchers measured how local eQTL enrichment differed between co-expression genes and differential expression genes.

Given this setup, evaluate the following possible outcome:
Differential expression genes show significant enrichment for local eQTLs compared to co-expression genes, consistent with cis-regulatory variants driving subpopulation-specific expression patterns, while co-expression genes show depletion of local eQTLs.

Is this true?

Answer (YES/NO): YES